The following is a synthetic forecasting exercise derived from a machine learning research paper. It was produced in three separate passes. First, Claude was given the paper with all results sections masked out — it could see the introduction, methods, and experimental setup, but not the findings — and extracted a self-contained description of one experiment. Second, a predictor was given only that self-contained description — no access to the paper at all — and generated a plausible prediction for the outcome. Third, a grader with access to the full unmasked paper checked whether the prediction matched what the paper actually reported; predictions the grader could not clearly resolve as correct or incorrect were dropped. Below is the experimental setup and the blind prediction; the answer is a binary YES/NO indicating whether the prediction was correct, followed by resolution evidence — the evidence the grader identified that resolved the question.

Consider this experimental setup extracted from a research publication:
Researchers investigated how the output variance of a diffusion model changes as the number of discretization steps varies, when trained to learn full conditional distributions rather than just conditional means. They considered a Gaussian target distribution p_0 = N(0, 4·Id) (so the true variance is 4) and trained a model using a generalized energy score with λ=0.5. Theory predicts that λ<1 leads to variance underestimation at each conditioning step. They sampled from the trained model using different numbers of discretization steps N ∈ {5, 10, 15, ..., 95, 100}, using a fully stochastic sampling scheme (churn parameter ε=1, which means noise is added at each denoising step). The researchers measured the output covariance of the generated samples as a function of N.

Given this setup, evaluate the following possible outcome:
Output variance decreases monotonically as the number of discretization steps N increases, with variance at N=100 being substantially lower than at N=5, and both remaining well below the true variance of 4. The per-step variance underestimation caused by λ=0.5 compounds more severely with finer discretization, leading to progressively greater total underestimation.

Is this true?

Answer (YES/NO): NO